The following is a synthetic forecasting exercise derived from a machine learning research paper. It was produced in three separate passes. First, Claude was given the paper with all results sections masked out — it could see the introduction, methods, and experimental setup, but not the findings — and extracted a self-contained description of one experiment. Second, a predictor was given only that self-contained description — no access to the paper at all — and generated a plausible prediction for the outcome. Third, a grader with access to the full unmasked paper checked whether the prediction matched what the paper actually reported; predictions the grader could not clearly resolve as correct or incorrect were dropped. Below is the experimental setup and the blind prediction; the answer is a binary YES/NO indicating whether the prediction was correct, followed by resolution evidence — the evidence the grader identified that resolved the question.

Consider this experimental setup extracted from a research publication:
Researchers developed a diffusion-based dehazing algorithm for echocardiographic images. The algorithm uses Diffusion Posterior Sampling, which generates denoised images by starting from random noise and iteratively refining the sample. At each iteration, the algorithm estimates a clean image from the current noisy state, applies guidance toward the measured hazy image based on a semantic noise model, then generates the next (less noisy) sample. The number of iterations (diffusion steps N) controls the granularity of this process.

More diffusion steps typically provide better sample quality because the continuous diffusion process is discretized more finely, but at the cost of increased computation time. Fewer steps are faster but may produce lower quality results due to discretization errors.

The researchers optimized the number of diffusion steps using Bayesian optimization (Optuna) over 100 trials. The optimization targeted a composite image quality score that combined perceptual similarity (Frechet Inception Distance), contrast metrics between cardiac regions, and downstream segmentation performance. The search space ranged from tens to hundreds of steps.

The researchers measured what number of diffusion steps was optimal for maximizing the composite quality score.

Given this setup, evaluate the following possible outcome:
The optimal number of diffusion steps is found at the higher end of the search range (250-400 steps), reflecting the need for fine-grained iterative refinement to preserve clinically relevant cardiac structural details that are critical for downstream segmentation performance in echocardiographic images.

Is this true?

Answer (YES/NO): NO